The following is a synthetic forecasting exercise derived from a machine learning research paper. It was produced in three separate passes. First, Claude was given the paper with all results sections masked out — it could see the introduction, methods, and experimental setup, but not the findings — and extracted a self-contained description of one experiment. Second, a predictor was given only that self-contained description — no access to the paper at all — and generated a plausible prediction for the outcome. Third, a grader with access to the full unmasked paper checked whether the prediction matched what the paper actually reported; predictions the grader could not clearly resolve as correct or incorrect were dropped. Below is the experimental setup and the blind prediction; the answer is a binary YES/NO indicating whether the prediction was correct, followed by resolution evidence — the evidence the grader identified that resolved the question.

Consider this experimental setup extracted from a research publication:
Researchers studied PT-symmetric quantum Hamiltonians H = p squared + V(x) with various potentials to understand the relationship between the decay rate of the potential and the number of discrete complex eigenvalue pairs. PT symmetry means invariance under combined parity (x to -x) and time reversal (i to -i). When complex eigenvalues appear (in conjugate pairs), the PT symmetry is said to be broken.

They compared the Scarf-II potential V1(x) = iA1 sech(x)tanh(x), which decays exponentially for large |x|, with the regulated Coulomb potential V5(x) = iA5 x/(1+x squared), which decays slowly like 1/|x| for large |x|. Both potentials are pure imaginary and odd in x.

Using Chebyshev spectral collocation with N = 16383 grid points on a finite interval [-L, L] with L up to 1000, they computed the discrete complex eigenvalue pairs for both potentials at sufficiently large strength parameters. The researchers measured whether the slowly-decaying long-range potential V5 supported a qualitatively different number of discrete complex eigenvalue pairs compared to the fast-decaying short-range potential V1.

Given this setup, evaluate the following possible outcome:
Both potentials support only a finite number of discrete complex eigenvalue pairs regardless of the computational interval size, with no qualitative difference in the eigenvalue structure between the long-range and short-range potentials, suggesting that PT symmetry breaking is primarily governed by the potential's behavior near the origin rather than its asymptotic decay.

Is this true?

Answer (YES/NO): NO